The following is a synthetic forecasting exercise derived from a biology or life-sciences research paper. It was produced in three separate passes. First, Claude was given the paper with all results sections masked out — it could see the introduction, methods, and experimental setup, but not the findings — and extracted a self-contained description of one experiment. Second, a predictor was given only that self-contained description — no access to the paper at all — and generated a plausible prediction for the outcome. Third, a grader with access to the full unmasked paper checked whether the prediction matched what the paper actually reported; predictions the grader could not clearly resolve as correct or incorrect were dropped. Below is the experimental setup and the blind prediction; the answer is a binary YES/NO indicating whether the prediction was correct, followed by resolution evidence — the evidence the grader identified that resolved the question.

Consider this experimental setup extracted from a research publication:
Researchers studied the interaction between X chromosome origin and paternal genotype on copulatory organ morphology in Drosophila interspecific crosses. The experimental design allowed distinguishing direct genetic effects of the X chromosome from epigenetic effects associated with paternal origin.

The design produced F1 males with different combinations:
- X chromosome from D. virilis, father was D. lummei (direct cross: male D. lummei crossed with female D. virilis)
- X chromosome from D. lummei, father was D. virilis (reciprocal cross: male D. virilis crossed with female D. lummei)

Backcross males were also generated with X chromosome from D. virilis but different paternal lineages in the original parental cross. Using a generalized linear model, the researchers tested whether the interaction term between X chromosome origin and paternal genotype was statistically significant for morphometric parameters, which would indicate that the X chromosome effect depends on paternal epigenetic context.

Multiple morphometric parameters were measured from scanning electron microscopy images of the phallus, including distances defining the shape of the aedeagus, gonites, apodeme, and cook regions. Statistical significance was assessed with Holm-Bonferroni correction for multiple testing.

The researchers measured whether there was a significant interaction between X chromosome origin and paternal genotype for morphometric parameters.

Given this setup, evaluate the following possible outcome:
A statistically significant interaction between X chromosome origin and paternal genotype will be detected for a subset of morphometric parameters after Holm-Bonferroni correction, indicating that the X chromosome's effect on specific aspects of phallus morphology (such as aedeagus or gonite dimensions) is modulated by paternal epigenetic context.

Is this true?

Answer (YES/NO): YES